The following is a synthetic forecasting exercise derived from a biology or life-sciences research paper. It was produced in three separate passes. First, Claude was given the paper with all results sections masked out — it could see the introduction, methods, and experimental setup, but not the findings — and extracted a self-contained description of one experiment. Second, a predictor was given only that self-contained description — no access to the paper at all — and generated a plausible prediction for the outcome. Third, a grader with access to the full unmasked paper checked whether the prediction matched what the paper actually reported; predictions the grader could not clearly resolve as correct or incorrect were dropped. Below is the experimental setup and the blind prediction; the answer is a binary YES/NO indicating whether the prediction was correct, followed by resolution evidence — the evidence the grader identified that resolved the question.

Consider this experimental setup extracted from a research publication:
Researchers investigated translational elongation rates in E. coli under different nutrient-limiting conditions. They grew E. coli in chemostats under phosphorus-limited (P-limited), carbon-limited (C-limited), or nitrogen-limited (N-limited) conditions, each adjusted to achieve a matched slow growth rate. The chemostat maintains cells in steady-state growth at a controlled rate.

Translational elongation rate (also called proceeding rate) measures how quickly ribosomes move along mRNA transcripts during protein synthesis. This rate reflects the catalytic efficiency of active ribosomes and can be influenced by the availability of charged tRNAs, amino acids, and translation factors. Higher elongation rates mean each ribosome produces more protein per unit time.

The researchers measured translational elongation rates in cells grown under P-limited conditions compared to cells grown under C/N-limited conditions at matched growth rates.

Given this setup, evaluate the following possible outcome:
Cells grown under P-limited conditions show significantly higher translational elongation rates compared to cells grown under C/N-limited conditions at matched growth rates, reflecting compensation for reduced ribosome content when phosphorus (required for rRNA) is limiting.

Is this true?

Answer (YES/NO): NO